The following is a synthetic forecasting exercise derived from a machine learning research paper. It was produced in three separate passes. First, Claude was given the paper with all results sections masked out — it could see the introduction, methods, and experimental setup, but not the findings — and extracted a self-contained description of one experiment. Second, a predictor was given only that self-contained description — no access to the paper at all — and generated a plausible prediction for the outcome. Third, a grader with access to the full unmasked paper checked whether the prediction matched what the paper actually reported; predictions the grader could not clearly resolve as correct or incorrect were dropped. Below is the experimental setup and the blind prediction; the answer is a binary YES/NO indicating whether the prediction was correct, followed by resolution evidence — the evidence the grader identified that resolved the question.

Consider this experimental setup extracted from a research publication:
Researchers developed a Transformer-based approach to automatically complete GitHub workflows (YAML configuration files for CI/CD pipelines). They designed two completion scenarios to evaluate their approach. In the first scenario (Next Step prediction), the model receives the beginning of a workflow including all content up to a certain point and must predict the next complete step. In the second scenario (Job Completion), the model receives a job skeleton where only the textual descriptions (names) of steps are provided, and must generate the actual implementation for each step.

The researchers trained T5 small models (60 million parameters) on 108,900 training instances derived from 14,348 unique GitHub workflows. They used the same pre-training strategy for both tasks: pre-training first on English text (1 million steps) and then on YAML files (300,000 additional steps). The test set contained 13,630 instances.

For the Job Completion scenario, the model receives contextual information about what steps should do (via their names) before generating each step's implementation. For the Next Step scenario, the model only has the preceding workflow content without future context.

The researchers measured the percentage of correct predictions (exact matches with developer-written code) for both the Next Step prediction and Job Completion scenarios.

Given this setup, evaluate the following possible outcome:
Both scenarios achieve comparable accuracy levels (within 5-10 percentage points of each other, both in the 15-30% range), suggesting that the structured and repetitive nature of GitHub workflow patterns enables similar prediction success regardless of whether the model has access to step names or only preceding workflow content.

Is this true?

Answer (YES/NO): NO